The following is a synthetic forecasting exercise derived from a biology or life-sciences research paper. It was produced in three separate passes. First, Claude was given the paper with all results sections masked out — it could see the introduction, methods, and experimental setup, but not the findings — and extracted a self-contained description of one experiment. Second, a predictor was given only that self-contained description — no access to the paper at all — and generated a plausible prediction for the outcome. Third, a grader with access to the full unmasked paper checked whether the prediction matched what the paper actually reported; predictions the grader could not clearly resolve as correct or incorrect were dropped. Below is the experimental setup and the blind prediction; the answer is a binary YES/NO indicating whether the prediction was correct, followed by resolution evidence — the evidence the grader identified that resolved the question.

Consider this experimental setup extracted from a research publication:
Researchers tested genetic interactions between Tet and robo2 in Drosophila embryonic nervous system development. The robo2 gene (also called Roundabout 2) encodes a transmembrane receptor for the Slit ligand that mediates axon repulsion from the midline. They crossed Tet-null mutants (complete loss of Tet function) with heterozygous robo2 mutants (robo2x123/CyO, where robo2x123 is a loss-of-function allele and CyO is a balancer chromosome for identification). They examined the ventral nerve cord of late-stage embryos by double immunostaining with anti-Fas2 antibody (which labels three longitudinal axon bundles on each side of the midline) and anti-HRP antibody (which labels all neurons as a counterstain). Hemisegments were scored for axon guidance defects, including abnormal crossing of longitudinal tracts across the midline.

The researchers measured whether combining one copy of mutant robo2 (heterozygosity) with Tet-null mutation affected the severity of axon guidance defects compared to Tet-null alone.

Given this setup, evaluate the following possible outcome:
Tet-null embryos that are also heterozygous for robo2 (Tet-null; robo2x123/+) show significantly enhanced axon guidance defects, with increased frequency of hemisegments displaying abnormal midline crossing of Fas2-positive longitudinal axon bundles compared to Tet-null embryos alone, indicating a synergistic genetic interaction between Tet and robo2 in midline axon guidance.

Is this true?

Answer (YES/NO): NO